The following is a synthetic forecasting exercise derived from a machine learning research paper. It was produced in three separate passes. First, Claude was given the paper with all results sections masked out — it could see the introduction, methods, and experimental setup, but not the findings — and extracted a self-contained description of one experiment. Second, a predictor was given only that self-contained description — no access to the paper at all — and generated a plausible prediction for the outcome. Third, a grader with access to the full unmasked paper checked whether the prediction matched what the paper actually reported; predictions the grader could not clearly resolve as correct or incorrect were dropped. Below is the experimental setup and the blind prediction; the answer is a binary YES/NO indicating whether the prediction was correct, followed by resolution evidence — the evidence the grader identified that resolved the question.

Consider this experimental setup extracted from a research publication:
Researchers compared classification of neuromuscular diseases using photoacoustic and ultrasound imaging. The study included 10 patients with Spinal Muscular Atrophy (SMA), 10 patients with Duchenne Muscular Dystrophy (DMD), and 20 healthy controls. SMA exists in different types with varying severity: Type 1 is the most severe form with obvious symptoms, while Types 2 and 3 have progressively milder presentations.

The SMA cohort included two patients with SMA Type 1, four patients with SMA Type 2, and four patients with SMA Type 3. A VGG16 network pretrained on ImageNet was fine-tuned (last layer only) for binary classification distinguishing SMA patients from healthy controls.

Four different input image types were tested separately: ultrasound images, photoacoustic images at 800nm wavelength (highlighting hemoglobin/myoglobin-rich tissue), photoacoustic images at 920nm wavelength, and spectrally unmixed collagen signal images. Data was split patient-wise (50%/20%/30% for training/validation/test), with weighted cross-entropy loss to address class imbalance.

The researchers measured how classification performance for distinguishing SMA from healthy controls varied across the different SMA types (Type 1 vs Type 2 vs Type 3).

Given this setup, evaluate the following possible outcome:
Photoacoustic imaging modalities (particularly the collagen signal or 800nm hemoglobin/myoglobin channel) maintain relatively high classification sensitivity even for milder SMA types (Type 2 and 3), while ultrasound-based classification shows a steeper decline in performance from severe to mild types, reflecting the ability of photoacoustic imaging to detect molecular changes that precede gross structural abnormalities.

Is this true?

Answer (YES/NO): NO